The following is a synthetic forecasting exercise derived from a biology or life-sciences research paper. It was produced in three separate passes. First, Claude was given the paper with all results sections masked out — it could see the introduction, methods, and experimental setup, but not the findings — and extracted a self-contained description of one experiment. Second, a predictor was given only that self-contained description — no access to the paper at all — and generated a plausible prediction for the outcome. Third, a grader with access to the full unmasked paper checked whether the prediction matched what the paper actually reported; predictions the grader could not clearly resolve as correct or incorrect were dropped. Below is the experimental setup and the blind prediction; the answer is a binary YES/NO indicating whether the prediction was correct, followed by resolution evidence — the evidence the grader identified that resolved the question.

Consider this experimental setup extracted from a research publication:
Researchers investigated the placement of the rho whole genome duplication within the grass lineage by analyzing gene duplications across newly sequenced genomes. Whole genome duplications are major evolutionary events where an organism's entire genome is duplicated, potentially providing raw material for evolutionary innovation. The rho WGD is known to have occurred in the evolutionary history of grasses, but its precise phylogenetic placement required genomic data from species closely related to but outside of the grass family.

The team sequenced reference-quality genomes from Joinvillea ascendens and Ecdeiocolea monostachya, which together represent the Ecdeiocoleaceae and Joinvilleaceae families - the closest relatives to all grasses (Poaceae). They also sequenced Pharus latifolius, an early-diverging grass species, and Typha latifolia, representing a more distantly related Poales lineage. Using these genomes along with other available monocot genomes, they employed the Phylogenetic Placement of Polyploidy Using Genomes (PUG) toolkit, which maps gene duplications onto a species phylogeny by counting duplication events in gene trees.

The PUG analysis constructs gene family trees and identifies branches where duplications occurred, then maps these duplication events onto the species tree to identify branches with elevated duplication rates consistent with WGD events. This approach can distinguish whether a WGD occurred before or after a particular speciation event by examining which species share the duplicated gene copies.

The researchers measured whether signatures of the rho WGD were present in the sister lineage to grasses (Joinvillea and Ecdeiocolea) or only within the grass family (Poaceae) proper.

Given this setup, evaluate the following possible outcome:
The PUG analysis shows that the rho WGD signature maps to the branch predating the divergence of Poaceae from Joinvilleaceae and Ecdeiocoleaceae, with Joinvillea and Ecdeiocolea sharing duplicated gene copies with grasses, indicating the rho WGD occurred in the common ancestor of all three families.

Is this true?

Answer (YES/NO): NO